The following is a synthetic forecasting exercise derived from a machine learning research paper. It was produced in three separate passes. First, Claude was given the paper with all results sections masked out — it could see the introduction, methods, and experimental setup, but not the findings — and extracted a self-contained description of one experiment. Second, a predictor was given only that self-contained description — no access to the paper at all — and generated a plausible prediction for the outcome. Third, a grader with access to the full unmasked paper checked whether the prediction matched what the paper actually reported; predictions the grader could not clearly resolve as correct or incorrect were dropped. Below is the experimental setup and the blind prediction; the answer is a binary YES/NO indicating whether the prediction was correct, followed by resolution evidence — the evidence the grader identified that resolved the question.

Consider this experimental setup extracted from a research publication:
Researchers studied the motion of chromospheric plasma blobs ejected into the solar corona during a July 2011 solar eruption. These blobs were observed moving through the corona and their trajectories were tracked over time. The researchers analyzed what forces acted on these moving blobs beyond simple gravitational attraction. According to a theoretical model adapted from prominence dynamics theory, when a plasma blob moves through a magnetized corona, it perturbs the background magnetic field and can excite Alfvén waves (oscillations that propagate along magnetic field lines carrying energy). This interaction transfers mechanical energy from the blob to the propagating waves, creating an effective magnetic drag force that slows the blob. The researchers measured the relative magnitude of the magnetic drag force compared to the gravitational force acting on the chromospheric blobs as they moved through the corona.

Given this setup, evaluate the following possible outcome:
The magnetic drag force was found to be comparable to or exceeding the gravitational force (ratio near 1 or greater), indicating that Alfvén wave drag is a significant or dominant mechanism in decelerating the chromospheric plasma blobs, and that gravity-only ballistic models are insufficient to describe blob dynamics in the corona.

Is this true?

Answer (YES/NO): YES